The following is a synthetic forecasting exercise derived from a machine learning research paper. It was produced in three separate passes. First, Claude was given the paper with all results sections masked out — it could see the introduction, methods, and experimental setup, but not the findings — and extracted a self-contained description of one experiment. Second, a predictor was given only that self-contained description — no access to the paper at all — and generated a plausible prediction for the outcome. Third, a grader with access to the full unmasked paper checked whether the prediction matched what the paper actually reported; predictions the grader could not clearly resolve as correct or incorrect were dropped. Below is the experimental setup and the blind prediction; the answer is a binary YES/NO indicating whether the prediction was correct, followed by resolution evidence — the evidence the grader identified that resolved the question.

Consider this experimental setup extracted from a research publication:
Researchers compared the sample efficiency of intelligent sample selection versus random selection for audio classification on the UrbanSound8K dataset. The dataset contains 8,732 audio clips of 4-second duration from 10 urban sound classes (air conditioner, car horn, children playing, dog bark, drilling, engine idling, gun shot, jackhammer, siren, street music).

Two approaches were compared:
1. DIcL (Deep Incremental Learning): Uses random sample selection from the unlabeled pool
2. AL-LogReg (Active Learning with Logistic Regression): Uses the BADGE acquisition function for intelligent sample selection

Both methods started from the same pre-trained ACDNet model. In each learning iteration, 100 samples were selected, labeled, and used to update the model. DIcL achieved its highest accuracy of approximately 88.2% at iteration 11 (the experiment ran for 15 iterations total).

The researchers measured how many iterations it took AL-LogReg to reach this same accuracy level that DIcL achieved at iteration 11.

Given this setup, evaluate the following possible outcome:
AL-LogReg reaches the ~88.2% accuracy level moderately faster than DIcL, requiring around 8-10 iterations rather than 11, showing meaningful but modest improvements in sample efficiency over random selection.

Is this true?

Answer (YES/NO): NO